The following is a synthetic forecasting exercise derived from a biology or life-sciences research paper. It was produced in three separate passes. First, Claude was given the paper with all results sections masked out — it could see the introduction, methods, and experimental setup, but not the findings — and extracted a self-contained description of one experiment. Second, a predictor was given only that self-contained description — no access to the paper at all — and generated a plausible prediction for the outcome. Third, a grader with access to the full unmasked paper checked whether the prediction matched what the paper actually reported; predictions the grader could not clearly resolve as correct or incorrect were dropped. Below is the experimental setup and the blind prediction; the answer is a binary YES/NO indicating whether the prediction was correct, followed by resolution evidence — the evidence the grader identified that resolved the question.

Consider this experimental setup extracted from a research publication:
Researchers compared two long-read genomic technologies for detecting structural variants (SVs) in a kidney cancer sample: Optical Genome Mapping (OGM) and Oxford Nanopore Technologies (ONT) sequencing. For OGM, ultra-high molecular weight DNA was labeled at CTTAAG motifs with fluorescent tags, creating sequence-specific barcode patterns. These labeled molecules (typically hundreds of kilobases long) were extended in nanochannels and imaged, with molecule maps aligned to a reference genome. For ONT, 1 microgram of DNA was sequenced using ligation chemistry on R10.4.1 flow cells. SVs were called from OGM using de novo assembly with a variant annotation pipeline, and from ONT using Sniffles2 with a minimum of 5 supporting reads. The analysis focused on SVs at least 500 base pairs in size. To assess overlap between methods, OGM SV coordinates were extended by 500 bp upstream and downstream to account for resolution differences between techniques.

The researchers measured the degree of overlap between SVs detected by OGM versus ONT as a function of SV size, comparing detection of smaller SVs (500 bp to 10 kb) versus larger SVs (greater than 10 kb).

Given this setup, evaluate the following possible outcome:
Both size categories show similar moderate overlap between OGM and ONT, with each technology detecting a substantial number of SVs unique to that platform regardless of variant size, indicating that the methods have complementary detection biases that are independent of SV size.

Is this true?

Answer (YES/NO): NO